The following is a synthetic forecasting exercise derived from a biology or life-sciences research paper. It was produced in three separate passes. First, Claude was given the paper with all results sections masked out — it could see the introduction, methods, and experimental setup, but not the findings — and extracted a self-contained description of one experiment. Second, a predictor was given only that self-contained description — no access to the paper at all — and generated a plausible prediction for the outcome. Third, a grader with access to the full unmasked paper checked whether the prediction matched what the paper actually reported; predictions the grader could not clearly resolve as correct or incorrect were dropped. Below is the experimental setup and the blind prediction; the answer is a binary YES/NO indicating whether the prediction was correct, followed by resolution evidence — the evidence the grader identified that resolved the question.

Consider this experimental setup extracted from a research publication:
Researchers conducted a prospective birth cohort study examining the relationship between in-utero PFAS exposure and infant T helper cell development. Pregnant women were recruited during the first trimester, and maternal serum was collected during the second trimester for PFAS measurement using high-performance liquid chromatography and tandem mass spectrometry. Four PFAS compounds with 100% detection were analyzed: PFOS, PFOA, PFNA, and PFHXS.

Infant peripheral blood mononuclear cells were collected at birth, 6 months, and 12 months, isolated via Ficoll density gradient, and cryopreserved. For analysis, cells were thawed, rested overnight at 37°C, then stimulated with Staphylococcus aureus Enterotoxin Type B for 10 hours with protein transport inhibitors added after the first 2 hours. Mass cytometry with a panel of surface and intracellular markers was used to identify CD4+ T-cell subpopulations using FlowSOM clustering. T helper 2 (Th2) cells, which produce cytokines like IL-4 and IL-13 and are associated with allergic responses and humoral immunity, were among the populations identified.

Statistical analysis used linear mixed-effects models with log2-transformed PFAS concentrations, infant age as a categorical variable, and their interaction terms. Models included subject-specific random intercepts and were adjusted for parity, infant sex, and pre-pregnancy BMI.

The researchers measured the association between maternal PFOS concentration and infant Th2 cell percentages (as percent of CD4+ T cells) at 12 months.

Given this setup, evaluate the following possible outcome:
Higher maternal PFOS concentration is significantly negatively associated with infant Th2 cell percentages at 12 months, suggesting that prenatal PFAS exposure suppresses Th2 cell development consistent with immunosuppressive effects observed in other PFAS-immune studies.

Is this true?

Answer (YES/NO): NO